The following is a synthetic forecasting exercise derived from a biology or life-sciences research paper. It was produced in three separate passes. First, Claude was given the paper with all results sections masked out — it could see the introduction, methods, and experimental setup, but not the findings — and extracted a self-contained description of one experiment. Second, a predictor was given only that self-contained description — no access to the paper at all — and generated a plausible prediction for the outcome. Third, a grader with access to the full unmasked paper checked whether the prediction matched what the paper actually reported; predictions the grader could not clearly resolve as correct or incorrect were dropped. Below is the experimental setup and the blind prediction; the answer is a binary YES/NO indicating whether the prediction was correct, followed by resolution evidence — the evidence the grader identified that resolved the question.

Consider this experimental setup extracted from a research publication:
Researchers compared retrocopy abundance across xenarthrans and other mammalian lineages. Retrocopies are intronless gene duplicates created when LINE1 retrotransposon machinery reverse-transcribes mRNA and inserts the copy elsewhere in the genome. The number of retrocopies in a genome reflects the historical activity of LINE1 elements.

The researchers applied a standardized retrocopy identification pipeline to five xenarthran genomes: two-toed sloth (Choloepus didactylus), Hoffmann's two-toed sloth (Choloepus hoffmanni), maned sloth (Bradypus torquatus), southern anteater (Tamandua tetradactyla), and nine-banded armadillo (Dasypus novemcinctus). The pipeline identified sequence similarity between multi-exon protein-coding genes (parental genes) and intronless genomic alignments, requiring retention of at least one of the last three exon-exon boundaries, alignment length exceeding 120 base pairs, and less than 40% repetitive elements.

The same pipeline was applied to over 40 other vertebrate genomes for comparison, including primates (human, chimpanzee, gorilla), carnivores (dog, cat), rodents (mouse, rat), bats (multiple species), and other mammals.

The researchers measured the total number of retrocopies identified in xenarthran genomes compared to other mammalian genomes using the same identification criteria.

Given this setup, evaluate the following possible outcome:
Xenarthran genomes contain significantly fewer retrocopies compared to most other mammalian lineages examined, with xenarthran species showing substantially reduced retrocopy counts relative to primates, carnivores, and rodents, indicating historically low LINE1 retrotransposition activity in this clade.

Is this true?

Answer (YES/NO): NO